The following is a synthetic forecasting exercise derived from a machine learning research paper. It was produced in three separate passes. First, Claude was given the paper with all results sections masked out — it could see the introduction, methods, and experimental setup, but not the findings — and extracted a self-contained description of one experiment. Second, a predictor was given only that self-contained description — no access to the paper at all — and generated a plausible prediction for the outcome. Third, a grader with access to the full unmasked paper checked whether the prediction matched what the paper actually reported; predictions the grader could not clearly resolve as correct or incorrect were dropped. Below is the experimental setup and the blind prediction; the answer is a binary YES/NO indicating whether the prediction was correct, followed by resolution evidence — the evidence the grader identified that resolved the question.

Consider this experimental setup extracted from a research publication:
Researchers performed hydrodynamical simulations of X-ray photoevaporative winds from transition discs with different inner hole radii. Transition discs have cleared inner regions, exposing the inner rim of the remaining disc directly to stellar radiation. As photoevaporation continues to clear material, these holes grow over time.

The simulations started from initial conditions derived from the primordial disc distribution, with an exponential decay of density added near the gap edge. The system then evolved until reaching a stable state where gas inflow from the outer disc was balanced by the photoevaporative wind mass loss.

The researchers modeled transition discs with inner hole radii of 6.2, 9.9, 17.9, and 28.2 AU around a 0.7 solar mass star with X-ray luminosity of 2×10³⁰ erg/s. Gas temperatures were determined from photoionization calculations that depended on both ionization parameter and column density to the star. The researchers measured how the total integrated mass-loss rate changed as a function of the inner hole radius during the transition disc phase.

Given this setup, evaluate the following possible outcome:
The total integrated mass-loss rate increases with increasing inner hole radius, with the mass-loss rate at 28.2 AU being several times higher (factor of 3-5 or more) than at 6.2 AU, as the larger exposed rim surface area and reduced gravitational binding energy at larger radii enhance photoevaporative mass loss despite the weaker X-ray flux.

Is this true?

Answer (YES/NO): NO